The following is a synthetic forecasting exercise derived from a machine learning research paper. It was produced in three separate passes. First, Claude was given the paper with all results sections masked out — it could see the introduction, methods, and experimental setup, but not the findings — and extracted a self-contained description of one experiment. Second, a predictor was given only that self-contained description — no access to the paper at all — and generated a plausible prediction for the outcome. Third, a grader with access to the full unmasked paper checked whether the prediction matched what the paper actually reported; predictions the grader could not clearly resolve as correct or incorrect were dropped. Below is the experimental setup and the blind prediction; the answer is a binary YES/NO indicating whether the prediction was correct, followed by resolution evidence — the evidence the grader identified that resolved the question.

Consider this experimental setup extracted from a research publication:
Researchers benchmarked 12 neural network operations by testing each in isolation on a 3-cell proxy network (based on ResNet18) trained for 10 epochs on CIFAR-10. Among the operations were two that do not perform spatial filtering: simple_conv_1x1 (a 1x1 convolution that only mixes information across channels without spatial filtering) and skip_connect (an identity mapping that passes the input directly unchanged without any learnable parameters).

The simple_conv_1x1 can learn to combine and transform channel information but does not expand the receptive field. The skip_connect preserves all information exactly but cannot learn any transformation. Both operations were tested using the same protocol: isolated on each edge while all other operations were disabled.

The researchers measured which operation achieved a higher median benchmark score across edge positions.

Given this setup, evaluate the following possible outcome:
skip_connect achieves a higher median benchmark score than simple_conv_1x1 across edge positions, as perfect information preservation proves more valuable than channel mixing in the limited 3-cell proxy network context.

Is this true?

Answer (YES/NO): NO